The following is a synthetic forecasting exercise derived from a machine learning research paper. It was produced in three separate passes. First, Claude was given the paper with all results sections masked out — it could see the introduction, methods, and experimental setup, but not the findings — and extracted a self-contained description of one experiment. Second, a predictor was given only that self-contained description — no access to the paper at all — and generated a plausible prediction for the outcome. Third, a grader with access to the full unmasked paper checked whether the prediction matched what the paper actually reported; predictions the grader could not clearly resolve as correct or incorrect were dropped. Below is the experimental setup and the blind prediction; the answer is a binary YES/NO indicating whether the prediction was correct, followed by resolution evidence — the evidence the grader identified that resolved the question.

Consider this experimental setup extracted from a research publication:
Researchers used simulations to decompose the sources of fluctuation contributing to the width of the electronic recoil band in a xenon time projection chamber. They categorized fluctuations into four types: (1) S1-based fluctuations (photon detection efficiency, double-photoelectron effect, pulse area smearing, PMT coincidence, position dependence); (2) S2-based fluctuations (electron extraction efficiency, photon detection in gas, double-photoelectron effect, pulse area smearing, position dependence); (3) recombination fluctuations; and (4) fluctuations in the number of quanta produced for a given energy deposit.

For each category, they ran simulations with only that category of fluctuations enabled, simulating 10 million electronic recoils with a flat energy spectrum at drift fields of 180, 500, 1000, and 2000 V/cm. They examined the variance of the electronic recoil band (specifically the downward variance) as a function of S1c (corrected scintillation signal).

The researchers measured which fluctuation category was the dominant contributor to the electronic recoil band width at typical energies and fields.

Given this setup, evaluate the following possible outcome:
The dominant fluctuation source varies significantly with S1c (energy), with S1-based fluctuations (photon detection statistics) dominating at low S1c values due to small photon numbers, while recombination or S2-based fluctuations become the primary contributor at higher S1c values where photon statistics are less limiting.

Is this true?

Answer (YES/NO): NO